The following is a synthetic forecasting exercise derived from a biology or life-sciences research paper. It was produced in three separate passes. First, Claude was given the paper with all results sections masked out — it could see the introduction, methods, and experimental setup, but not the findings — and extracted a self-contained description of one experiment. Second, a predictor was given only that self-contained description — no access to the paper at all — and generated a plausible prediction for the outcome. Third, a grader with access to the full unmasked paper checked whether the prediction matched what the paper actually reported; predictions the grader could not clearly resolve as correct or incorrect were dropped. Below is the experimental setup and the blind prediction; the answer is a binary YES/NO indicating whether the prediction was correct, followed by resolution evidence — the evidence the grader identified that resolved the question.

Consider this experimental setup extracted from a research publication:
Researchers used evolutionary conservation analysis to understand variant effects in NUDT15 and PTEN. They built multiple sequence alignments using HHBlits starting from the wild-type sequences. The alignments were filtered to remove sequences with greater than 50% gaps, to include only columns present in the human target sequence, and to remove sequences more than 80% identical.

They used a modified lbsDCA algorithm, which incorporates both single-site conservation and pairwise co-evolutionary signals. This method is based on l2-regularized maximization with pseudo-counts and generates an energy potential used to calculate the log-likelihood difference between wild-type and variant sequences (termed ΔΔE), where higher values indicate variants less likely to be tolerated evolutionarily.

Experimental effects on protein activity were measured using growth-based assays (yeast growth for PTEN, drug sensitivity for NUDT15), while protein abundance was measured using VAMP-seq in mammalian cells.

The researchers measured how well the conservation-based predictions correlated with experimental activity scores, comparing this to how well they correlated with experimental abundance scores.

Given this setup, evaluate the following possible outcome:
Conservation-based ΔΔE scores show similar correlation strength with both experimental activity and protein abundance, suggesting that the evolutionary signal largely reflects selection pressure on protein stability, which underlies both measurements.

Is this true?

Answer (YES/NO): NO